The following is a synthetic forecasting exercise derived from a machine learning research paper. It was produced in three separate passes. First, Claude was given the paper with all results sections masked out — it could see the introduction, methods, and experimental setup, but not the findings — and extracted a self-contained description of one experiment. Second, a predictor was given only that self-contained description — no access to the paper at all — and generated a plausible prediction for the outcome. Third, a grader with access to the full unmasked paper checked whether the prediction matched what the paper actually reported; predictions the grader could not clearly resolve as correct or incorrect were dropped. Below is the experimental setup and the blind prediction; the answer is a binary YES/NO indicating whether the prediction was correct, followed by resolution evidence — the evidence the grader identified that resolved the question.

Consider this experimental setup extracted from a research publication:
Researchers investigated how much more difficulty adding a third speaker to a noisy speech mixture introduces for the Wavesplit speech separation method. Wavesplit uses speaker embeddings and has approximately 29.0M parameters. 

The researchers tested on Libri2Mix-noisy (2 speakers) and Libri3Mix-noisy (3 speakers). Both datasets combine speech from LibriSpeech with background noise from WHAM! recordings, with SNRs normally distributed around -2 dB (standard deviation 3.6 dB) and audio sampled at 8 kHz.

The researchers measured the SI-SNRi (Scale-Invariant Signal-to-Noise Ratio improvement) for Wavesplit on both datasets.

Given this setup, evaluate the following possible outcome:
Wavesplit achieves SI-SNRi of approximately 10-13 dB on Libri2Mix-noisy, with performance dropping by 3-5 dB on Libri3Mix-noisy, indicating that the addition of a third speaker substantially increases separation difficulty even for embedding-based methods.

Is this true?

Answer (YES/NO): NO